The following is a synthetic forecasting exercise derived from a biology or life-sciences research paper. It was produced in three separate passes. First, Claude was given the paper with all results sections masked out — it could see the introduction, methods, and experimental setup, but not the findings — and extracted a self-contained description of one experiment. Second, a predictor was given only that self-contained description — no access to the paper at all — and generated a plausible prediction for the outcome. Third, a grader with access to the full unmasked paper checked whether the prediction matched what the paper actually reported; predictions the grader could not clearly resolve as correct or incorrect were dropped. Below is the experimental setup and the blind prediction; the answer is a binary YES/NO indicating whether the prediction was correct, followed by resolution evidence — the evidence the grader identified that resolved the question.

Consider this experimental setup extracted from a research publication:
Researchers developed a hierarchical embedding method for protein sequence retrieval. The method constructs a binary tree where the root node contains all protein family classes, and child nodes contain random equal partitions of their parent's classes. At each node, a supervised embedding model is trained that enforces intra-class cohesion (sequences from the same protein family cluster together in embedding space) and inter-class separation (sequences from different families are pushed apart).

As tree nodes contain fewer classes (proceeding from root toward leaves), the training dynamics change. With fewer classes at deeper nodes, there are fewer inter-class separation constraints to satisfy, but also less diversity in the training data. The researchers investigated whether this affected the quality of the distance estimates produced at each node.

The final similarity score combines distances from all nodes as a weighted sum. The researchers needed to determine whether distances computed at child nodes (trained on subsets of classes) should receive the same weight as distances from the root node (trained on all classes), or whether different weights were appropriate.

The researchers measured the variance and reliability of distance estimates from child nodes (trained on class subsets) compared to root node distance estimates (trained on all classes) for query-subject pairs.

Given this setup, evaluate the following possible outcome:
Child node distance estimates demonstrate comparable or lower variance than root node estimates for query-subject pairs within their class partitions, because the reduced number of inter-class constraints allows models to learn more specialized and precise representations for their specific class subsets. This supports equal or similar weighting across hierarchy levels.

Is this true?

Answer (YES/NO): NO